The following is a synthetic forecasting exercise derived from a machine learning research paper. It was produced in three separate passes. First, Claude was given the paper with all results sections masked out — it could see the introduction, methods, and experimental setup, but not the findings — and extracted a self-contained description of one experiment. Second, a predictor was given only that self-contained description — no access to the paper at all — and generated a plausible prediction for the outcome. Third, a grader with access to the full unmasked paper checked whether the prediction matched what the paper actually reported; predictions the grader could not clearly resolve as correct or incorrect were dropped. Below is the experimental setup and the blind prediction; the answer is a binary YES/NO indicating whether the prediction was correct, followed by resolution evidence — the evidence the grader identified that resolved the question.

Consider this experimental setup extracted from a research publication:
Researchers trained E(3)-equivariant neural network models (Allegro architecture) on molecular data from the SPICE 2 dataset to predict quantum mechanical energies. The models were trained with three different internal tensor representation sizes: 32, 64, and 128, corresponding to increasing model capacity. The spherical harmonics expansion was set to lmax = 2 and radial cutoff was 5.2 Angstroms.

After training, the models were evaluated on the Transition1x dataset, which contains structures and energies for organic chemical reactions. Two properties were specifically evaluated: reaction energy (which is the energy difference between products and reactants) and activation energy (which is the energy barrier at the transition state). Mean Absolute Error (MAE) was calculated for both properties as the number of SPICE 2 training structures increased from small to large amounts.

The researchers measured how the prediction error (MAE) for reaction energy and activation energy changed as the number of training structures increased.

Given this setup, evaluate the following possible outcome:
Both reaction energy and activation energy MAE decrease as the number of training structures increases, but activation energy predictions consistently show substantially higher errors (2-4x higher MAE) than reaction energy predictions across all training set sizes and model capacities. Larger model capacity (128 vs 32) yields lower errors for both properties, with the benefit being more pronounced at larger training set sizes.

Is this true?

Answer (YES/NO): NO